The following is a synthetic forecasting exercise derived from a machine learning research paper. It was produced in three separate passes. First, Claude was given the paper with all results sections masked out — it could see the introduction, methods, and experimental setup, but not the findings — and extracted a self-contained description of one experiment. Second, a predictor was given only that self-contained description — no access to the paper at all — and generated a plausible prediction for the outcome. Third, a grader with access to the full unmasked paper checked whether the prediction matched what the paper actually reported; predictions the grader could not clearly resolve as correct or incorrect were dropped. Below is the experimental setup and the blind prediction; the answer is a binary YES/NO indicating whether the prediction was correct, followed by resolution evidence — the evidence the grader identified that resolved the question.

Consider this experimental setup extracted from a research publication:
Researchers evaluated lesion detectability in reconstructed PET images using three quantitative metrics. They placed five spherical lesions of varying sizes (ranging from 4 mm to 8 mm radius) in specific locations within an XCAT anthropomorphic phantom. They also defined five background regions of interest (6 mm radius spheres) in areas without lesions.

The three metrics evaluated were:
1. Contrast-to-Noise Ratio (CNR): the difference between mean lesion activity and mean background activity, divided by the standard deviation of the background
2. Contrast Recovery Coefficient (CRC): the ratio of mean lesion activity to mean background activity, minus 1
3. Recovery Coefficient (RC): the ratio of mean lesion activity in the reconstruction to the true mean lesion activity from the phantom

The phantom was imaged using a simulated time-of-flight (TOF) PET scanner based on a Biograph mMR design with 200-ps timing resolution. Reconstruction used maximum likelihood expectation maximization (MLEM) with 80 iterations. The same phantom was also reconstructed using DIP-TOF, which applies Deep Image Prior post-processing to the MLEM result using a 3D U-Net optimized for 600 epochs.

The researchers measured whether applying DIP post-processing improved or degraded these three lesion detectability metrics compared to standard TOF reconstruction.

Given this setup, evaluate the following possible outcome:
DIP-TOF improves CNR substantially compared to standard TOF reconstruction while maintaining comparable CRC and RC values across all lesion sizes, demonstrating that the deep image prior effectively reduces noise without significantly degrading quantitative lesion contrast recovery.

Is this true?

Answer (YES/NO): NO